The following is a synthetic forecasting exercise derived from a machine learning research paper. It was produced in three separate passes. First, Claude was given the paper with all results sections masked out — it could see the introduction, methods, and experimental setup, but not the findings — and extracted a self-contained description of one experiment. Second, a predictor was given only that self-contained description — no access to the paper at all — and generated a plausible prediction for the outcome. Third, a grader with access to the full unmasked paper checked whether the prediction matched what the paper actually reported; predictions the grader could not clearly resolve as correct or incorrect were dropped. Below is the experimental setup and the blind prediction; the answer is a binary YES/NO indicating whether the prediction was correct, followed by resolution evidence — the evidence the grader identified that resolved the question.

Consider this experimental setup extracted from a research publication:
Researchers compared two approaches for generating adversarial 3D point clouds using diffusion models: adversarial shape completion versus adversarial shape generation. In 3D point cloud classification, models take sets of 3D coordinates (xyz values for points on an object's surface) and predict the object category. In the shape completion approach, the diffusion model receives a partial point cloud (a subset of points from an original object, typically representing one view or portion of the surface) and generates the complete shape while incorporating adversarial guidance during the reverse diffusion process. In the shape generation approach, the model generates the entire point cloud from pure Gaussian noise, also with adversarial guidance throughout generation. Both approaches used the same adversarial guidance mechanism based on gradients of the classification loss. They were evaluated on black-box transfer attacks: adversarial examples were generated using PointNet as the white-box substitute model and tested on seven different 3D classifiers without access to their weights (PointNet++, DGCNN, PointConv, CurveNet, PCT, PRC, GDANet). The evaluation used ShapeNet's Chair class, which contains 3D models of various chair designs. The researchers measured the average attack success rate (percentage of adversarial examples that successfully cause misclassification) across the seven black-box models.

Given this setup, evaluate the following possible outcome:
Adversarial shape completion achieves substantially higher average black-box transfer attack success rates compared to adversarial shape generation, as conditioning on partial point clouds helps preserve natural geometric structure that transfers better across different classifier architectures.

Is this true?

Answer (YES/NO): NO